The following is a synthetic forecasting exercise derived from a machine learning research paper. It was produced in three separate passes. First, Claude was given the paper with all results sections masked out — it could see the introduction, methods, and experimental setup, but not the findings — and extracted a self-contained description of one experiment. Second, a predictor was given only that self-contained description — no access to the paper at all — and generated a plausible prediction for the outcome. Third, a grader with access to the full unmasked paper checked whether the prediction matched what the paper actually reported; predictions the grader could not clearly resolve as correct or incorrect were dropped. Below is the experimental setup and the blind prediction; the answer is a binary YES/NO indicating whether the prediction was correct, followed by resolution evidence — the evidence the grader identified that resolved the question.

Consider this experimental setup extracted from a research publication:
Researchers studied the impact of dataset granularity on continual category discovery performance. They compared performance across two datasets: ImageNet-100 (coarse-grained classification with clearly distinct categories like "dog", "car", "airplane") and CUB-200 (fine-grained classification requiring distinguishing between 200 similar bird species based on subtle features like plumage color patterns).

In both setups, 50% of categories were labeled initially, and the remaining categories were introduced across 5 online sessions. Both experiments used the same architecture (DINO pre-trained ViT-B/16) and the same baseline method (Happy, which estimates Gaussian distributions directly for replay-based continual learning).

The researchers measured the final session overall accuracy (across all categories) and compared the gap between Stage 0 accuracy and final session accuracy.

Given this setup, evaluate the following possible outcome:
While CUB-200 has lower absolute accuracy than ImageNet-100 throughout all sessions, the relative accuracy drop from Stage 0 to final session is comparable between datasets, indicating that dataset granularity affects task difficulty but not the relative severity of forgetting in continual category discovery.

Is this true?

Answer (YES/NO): NO